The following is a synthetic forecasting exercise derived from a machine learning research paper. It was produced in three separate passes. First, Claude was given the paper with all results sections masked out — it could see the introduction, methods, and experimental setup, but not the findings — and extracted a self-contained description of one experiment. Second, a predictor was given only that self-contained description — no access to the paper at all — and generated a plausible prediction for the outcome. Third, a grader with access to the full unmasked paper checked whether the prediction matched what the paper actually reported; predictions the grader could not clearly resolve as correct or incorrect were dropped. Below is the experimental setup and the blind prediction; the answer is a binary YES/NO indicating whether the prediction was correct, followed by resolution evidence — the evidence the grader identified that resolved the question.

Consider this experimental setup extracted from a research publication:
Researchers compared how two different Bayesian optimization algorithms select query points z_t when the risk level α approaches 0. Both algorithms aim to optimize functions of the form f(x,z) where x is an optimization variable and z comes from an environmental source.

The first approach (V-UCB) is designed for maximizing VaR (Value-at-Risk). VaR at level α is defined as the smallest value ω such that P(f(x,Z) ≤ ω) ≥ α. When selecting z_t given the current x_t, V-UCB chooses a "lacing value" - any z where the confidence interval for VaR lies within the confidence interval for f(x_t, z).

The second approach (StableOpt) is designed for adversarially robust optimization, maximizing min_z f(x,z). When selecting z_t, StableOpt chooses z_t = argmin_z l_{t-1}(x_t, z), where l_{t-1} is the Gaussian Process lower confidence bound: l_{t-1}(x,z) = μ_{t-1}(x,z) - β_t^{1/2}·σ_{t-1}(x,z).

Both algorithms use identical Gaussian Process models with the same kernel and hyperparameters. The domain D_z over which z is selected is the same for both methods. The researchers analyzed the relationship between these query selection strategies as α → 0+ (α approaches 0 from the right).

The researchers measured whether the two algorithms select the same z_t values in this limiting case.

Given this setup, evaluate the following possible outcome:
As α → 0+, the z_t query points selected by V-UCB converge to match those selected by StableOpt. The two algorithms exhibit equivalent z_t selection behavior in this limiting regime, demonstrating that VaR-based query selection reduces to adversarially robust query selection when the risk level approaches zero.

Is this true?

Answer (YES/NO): YES